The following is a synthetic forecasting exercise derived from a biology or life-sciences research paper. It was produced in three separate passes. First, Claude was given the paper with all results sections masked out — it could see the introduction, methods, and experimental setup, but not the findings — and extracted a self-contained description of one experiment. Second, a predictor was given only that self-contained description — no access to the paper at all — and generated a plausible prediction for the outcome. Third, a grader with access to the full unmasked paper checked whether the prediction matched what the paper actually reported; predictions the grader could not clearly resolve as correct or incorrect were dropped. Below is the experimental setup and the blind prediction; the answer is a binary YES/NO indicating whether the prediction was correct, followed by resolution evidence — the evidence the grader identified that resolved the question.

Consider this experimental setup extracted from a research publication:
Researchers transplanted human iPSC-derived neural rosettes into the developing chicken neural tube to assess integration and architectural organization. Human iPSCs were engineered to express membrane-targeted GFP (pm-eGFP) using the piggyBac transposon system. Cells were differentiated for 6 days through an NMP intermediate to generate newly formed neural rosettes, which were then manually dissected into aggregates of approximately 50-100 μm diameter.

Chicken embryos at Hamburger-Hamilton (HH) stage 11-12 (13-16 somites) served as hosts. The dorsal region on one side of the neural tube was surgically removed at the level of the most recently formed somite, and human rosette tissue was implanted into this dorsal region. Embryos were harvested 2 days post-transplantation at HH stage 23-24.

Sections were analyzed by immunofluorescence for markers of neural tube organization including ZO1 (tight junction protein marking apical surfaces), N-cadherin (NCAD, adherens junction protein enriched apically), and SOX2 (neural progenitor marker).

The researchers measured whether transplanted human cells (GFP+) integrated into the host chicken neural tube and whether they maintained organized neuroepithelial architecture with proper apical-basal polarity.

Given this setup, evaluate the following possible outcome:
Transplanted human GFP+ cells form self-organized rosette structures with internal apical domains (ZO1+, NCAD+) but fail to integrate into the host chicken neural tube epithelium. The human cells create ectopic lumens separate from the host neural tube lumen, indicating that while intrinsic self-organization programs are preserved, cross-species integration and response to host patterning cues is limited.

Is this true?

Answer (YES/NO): NO